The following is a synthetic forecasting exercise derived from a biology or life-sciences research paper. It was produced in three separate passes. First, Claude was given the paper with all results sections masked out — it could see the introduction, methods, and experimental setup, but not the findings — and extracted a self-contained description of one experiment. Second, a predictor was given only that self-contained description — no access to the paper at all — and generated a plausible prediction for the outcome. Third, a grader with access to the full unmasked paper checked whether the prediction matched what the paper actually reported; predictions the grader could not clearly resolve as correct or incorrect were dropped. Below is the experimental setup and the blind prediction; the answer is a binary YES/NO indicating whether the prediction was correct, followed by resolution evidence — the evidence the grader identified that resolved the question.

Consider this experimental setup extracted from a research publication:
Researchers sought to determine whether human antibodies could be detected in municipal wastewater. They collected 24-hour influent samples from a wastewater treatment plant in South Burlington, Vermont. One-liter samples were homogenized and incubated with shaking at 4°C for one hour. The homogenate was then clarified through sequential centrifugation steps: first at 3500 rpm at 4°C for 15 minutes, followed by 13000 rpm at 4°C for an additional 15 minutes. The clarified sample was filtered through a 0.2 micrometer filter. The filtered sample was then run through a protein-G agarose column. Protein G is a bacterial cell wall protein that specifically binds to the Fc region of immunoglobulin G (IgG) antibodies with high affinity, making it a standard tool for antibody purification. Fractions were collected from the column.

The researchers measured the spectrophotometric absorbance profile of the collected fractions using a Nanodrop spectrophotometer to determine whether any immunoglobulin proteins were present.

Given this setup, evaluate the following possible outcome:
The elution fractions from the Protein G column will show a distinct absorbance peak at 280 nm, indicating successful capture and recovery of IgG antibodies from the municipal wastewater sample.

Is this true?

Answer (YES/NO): YES